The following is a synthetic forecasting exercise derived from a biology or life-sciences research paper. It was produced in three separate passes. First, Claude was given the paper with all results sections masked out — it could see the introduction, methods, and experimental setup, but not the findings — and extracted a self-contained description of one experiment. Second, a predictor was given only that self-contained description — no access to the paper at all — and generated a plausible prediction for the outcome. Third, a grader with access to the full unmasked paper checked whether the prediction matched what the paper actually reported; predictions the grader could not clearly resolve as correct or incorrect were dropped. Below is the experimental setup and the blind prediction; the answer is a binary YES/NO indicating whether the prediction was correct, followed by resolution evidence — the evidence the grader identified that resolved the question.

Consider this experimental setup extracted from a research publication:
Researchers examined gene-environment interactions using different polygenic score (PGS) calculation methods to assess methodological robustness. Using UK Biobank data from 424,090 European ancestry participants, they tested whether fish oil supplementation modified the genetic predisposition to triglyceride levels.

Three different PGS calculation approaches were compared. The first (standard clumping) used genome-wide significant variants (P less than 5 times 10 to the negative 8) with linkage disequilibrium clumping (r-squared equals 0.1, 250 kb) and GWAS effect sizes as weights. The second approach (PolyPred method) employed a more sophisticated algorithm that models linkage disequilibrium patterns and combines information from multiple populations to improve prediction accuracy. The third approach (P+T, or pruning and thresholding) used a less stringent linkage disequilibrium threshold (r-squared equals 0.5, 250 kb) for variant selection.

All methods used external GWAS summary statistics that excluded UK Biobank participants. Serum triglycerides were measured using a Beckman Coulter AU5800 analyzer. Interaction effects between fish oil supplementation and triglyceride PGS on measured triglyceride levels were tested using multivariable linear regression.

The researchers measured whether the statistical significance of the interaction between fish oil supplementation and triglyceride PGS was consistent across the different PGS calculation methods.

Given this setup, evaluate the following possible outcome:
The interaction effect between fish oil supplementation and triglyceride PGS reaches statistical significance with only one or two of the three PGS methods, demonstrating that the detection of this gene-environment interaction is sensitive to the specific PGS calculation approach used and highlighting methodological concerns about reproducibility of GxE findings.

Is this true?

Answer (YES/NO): NO